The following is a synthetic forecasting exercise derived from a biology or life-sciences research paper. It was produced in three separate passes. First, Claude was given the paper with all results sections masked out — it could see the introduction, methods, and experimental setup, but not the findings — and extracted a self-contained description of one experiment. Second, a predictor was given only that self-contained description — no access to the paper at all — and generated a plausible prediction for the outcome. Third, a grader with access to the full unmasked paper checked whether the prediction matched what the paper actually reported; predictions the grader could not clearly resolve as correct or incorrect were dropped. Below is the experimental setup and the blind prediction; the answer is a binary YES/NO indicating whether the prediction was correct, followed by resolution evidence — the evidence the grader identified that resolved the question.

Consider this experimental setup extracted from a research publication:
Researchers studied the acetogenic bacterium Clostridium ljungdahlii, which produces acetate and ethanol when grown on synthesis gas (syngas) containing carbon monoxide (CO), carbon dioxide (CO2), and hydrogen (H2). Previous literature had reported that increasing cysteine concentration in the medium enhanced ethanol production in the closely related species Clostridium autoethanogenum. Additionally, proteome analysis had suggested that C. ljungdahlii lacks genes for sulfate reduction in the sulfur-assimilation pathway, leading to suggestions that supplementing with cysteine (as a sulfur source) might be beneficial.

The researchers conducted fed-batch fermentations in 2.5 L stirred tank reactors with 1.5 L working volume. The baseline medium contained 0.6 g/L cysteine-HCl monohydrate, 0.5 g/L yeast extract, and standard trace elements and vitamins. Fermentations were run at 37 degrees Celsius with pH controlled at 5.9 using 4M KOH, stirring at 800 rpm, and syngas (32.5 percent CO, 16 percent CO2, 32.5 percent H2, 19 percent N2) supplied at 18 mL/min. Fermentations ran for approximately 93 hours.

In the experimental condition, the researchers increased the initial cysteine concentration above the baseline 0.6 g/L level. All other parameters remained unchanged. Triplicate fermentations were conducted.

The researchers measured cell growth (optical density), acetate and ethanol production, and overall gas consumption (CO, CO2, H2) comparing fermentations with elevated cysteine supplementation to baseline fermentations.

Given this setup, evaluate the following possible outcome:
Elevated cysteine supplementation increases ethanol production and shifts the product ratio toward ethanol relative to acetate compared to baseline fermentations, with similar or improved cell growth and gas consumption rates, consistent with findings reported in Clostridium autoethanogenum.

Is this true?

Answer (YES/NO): NO